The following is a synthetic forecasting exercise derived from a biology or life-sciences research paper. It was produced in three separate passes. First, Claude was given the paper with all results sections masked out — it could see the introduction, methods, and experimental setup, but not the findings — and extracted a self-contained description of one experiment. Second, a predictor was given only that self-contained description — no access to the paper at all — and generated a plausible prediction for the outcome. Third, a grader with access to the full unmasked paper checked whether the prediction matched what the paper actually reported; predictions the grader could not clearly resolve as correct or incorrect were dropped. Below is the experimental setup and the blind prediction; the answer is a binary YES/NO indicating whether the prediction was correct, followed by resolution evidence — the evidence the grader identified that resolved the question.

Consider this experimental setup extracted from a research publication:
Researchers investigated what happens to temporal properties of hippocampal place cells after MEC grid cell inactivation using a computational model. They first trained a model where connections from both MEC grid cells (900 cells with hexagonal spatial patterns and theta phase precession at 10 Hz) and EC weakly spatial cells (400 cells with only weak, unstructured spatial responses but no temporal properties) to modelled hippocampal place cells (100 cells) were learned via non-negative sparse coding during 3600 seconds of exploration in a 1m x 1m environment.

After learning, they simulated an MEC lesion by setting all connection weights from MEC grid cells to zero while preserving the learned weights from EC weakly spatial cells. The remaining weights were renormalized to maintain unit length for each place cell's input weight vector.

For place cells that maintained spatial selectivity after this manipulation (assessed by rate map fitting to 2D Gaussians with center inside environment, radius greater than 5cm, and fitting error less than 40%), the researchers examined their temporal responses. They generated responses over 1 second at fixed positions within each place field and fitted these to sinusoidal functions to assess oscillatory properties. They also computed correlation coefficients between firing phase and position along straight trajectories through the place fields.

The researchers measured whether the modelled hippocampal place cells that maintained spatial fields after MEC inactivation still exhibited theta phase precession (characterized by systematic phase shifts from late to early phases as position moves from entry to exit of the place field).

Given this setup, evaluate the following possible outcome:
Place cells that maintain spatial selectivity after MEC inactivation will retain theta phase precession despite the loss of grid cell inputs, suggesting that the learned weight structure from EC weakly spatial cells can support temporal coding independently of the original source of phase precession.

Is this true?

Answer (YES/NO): NO